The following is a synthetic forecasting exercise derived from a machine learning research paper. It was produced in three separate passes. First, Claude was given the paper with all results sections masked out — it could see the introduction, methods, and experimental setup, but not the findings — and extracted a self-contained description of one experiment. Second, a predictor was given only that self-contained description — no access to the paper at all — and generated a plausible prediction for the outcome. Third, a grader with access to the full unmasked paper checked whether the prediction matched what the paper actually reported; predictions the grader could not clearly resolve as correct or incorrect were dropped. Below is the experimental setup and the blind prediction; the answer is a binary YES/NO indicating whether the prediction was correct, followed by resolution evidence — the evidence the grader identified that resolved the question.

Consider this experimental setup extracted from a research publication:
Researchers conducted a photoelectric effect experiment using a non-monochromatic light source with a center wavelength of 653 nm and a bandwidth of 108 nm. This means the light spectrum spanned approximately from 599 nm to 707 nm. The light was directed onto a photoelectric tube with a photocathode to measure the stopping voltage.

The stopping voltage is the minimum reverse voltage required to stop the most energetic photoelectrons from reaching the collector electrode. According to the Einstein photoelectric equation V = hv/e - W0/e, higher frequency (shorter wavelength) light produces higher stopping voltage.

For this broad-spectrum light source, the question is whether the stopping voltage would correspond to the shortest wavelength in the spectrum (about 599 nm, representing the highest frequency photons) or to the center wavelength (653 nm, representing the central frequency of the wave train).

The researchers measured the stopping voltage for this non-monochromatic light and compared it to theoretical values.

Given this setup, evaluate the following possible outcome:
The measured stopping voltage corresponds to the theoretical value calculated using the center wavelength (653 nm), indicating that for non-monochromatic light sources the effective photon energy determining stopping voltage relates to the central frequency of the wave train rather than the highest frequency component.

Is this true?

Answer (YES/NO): YES